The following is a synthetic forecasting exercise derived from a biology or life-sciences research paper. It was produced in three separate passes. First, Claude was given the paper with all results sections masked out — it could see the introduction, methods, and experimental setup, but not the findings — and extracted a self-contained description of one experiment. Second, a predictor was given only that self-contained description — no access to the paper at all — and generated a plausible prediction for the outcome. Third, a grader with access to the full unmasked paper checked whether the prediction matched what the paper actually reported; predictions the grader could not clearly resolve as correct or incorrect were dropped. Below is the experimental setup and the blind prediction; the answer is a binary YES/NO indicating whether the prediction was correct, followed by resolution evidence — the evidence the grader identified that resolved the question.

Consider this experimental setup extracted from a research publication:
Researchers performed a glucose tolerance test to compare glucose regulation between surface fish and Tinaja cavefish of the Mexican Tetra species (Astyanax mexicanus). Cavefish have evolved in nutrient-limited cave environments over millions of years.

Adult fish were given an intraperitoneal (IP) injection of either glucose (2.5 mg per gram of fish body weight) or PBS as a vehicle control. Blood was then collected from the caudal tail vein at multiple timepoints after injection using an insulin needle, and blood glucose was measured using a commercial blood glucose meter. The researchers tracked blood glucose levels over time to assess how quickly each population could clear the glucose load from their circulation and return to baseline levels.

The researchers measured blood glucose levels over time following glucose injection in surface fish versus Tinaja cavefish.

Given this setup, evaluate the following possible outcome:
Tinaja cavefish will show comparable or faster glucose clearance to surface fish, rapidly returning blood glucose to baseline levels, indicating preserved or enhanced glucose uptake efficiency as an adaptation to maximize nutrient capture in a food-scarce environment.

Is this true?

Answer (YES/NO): NO